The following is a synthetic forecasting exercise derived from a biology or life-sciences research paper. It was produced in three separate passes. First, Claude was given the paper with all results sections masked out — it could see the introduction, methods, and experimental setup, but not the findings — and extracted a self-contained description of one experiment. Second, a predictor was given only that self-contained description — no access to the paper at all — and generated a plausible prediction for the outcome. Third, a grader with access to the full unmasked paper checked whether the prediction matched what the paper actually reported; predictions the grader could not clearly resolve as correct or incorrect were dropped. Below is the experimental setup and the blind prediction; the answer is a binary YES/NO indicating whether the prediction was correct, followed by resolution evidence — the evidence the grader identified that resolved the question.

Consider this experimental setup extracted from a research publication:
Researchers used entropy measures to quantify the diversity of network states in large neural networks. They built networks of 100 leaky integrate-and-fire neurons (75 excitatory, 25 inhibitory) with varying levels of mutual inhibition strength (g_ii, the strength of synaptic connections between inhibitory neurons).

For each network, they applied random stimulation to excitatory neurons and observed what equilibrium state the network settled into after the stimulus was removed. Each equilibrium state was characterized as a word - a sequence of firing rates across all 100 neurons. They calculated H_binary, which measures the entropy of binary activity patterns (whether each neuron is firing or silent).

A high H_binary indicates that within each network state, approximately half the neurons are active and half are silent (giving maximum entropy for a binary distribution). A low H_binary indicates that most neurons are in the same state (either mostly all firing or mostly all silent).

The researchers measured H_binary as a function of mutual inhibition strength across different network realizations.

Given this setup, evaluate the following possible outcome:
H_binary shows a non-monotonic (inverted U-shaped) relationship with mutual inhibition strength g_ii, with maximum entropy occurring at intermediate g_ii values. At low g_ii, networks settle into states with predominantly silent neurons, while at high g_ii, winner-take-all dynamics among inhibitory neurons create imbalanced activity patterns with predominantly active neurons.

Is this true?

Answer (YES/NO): NO